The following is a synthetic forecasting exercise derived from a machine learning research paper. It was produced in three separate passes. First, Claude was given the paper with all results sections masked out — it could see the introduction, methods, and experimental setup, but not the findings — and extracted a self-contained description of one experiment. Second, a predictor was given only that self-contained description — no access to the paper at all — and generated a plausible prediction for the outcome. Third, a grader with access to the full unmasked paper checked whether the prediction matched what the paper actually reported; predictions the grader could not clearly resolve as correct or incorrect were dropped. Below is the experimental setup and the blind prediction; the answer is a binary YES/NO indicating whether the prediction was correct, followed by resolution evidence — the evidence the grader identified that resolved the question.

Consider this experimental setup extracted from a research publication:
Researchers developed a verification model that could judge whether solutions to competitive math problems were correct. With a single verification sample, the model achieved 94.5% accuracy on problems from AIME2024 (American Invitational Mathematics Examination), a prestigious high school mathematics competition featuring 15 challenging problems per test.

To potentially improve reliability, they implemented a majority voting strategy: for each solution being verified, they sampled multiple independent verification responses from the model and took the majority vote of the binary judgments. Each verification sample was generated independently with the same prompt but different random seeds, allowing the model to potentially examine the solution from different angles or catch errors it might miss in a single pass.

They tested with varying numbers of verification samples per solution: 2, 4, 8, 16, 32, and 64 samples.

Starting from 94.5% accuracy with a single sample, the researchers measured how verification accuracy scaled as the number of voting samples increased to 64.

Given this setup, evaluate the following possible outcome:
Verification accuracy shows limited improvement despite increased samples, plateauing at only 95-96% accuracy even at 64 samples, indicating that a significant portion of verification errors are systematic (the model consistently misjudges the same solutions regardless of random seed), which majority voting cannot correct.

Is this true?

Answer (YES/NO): NO